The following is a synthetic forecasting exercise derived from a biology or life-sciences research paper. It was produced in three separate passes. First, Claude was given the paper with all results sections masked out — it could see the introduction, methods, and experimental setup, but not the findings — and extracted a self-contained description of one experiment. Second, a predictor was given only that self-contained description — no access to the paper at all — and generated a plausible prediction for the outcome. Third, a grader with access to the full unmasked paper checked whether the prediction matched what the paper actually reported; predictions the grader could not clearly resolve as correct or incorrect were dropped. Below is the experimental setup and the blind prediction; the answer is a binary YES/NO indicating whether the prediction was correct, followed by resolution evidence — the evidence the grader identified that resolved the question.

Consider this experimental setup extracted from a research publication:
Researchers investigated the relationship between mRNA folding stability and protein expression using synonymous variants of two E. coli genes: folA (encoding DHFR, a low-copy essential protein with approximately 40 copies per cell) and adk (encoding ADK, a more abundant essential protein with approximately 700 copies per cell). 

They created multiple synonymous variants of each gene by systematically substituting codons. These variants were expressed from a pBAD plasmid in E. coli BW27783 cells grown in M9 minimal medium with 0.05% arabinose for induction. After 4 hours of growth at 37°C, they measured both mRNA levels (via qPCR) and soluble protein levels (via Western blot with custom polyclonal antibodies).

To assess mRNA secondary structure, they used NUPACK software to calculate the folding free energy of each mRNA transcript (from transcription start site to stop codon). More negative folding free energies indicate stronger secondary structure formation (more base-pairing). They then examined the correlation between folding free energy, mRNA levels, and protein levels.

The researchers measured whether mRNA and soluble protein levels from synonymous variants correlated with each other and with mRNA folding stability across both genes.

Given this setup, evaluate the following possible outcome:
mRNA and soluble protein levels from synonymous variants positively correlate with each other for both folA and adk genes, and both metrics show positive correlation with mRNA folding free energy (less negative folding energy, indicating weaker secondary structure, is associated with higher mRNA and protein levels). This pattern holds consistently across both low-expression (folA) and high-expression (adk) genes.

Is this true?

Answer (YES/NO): NO